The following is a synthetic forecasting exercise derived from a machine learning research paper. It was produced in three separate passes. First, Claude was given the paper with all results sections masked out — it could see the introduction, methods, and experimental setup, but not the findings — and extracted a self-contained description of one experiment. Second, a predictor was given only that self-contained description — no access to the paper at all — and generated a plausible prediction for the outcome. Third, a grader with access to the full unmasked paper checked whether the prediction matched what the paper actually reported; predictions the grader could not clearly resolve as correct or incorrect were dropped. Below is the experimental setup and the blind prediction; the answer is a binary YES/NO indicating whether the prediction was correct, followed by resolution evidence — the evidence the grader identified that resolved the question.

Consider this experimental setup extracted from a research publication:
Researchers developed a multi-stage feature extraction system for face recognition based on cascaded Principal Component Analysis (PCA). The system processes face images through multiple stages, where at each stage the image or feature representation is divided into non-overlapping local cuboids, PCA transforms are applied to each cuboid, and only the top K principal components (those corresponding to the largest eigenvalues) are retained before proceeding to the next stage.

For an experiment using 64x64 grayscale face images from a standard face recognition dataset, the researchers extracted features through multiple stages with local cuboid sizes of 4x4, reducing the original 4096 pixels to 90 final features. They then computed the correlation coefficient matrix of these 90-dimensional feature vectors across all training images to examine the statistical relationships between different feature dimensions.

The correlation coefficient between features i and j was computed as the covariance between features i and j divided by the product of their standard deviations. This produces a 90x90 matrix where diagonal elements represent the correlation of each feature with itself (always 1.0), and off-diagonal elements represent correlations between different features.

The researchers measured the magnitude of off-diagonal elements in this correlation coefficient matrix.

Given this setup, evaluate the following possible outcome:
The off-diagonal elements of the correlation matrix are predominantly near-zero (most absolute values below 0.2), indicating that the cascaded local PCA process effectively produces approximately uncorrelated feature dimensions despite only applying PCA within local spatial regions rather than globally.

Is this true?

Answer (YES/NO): YES